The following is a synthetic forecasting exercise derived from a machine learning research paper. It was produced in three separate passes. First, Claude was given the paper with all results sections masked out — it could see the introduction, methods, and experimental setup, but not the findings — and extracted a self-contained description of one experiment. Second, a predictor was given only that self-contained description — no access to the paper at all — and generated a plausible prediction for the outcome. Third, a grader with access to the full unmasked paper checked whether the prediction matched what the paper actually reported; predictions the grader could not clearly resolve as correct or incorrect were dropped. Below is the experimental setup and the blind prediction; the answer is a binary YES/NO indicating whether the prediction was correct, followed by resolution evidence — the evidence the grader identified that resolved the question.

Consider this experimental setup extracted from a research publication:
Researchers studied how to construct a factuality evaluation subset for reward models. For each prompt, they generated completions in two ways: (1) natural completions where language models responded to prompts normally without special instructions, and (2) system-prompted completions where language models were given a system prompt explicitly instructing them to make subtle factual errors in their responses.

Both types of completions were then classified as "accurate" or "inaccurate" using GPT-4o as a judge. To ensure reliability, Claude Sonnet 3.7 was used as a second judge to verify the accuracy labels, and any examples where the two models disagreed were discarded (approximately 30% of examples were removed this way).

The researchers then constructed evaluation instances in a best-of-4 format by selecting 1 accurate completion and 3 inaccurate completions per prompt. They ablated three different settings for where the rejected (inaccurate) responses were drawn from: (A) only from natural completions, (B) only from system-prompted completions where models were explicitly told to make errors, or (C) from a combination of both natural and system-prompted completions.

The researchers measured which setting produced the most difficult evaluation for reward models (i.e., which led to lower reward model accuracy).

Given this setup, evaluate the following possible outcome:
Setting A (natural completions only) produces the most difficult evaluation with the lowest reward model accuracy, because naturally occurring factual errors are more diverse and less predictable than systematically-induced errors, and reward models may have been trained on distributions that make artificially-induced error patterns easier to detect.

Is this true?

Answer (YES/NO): YES